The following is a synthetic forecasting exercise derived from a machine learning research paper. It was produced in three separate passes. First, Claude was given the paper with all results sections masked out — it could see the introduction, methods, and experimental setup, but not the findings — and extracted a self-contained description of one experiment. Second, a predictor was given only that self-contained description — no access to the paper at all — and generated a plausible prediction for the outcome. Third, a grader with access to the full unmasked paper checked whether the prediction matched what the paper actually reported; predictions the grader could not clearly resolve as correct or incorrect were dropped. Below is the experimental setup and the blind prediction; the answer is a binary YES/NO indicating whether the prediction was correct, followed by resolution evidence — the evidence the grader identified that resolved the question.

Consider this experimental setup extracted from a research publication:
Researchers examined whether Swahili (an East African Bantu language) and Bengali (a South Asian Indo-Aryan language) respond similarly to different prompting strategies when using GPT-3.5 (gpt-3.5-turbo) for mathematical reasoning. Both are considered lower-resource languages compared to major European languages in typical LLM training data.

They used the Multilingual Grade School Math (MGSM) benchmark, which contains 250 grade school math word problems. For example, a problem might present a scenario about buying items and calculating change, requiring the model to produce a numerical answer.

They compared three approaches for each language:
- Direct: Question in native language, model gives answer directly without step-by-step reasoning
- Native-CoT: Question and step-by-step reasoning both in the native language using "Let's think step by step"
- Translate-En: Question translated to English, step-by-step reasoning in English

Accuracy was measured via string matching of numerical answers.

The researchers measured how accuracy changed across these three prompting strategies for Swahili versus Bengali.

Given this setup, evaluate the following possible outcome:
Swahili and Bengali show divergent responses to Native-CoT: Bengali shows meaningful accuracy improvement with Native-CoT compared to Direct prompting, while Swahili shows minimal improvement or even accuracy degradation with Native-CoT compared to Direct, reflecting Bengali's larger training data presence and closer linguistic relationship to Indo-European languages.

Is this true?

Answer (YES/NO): NO